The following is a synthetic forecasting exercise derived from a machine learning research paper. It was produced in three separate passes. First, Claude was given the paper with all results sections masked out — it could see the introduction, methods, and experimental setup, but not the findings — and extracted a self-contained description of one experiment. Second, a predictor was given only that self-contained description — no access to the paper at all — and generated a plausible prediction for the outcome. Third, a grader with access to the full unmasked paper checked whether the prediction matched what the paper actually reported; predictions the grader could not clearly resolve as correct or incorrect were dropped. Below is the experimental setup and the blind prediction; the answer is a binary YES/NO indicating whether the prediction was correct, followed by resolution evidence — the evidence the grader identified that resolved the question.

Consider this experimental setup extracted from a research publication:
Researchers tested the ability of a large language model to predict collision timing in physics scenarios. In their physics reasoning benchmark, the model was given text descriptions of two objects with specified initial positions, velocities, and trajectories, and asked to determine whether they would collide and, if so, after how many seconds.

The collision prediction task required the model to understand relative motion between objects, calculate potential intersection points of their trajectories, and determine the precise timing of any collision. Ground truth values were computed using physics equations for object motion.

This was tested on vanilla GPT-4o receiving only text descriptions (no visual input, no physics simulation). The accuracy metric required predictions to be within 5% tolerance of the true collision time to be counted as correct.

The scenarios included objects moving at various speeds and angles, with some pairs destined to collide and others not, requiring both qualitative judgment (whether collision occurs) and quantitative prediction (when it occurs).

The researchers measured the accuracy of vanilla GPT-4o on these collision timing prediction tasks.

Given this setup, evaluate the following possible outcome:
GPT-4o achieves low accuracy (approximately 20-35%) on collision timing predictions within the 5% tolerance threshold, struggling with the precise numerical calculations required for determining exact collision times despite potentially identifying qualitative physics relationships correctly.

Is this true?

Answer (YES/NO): NO